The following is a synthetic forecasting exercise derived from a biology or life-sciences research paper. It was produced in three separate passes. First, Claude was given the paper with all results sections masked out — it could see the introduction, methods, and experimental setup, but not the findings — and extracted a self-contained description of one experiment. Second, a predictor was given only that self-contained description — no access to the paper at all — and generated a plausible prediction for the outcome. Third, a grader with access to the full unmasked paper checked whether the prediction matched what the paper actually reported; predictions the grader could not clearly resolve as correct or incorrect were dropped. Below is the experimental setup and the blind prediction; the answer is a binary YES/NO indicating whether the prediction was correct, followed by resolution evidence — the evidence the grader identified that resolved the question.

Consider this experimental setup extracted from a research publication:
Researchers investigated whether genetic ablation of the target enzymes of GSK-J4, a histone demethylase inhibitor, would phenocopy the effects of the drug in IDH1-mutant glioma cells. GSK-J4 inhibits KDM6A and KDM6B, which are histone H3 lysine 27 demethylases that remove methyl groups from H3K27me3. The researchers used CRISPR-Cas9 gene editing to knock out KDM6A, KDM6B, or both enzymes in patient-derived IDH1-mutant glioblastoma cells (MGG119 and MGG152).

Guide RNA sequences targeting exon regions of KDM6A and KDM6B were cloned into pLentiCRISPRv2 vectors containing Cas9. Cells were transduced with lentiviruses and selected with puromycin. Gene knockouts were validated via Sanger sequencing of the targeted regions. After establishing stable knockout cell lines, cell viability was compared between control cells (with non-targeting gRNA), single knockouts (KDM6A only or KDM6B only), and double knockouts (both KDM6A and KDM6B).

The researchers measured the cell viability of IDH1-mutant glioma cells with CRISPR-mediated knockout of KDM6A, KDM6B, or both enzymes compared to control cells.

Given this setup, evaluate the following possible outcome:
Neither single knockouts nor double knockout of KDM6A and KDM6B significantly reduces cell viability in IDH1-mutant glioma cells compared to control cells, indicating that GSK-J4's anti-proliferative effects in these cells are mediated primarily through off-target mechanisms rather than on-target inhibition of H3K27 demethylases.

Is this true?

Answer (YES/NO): NO